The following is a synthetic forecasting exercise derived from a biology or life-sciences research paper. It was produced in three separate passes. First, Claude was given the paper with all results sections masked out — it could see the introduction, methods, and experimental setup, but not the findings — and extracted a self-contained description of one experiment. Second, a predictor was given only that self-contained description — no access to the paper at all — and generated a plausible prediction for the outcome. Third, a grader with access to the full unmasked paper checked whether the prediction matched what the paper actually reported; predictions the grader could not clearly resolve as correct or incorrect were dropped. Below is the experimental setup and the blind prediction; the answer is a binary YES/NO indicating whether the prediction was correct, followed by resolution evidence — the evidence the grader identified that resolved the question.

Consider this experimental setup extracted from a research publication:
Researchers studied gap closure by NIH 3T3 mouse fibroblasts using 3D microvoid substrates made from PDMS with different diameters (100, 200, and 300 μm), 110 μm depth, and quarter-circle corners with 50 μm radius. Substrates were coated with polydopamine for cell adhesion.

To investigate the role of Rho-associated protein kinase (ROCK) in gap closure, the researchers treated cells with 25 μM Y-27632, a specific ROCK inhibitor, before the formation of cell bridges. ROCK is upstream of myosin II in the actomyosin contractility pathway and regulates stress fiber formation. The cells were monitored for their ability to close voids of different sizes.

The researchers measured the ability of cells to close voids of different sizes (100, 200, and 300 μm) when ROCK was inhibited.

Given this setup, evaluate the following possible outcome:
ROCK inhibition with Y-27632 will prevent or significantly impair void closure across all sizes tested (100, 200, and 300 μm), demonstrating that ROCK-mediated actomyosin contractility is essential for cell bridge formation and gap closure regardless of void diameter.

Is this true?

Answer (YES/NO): NO